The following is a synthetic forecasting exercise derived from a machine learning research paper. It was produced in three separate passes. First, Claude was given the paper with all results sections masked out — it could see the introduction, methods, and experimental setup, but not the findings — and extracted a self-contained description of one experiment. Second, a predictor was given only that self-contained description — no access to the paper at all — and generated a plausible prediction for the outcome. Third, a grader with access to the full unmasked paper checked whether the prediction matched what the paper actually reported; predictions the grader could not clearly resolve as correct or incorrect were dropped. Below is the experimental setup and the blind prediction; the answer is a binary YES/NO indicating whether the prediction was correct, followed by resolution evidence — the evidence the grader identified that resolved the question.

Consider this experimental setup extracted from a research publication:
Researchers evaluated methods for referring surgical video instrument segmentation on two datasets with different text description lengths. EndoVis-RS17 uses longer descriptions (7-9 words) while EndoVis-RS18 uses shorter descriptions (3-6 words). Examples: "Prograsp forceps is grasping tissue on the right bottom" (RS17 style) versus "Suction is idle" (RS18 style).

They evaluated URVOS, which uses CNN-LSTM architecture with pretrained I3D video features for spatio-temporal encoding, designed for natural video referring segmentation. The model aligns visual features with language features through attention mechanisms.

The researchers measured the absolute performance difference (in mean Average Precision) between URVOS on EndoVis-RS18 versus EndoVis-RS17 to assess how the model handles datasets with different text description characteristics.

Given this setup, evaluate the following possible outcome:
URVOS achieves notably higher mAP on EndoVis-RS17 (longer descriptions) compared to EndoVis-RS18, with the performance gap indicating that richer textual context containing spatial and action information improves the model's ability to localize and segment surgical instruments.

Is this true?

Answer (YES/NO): NO